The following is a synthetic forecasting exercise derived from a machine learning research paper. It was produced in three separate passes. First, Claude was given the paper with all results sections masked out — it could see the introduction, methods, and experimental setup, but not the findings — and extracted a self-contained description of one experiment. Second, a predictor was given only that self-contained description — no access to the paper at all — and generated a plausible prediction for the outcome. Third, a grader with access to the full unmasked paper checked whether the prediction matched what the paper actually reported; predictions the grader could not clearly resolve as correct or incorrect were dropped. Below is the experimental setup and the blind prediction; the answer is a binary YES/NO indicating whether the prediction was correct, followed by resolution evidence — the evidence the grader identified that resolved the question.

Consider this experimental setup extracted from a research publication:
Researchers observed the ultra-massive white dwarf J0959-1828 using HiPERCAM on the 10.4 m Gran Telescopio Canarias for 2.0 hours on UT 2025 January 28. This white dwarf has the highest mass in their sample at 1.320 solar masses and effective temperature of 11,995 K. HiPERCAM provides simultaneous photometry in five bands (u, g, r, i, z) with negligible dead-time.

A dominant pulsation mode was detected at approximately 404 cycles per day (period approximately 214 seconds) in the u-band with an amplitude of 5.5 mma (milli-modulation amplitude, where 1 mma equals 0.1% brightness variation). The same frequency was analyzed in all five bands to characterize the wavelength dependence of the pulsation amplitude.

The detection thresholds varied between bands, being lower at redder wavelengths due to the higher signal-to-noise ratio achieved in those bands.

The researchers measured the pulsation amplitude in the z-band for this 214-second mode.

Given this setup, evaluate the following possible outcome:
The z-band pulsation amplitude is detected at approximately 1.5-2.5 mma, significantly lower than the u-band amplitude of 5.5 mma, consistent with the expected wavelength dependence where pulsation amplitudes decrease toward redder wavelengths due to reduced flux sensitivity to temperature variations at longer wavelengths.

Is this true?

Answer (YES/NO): NO